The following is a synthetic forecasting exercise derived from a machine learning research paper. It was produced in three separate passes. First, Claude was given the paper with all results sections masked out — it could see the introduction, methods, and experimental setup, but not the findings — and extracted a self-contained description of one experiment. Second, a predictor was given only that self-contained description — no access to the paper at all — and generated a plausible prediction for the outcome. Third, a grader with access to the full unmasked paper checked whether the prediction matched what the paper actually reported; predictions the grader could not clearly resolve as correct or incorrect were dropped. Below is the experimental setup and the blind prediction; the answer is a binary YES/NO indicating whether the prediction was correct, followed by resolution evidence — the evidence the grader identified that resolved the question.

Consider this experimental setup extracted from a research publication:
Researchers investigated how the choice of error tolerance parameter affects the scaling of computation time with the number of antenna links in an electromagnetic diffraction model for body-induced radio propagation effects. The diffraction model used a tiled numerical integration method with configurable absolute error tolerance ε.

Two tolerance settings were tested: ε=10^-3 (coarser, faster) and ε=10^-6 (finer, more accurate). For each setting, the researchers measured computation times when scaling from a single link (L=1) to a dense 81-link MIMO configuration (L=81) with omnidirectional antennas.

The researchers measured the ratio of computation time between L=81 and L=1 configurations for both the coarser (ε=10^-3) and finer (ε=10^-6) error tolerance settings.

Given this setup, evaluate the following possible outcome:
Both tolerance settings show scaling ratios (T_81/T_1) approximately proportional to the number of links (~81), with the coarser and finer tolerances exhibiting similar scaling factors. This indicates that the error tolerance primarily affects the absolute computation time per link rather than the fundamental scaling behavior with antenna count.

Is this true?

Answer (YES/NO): NO